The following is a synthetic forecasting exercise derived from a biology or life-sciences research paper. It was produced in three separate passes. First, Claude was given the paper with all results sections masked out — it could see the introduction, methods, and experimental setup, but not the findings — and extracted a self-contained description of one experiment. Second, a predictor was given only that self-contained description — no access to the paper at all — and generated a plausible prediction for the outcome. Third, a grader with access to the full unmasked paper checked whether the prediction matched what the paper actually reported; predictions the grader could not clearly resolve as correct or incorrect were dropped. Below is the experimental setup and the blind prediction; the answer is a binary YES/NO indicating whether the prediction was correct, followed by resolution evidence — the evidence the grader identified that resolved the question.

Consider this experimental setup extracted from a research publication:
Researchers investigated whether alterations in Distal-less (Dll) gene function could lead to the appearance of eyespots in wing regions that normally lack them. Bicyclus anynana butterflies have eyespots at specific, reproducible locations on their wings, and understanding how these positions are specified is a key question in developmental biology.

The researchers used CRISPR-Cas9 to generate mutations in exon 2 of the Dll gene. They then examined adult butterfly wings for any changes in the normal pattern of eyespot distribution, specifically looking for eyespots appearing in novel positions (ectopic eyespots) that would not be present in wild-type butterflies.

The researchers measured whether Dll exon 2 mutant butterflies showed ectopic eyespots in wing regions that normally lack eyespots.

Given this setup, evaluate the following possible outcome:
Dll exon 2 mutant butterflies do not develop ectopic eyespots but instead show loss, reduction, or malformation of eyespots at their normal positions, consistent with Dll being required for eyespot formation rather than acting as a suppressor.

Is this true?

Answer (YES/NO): NO